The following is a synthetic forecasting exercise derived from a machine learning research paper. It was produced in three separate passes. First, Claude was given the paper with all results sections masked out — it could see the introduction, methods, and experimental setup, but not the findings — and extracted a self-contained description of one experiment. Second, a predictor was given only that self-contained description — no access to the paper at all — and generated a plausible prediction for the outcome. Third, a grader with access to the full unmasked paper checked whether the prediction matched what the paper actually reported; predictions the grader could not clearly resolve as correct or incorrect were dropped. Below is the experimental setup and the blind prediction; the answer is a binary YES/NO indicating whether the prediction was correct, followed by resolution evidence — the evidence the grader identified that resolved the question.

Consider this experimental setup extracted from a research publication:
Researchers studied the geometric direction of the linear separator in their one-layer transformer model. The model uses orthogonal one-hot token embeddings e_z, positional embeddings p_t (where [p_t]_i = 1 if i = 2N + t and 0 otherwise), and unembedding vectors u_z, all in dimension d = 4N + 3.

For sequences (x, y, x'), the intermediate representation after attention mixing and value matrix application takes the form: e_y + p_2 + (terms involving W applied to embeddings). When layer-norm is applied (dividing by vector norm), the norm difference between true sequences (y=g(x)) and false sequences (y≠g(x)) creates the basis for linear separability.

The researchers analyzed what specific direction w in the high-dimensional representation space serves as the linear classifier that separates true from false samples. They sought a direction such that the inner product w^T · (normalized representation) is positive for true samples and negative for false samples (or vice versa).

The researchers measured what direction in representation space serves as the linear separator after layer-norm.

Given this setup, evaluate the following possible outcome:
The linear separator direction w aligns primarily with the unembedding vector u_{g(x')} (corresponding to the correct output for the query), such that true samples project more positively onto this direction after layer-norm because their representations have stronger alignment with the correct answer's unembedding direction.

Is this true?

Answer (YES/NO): NO